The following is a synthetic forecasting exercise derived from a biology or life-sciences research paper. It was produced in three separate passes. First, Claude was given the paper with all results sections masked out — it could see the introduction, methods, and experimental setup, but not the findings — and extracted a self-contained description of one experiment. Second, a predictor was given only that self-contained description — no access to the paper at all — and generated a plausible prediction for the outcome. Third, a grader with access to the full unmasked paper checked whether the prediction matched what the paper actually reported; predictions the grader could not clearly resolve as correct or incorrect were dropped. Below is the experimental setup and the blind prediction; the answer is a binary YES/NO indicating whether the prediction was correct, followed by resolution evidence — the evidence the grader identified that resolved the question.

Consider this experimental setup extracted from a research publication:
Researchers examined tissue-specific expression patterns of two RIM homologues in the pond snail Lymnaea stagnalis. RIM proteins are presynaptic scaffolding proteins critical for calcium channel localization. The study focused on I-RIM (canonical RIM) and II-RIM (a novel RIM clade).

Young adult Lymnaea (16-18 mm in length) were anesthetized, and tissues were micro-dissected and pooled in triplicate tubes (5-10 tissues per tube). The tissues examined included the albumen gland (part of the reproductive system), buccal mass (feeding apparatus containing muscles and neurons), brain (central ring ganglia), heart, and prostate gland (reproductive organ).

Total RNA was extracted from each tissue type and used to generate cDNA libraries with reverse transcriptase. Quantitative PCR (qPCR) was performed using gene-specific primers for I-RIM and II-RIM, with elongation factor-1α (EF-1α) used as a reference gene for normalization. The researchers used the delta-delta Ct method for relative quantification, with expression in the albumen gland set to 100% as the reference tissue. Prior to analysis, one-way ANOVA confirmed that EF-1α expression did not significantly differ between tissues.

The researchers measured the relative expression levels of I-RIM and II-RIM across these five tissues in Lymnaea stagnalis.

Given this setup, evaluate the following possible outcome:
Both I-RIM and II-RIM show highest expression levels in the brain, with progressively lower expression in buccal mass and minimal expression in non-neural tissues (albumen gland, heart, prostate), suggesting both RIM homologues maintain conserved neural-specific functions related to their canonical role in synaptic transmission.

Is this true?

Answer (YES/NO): NO